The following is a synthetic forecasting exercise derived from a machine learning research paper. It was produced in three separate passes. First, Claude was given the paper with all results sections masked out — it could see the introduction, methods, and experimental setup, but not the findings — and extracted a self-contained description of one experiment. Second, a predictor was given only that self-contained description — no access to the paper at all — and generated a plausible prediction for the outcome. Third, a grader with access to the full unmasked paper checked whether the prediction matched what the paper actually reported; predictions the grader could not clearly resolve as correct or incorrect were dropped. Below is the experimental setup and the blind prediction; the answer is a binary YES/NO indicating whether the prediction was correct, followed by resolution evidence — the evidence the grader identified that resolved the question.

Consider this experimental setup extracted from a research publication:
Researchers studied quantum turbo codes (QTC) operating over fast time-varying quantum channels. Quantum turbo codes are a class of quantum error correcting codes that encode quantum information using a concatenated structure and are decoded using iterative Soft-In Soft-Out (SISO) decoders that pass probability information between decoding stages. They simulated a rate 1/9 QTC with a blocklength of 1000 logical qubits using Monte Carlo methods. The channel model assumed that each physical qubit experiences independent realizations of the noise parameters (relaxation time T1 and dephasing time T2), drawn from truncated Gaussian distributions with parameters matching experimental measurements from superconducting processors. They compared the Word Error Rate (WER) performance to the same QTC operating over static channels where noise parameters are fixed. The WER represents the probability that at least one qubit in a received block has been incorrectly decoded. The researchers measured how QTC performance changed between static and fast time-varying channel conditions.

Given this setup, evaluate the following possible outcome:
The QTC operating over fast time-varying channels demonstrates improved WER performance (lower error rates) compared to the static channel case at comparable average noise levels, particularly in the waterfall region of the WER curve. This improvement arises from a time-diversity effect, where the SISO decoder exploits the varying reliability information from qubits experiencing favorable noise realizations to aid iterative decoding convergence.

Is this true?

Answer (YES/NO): NO